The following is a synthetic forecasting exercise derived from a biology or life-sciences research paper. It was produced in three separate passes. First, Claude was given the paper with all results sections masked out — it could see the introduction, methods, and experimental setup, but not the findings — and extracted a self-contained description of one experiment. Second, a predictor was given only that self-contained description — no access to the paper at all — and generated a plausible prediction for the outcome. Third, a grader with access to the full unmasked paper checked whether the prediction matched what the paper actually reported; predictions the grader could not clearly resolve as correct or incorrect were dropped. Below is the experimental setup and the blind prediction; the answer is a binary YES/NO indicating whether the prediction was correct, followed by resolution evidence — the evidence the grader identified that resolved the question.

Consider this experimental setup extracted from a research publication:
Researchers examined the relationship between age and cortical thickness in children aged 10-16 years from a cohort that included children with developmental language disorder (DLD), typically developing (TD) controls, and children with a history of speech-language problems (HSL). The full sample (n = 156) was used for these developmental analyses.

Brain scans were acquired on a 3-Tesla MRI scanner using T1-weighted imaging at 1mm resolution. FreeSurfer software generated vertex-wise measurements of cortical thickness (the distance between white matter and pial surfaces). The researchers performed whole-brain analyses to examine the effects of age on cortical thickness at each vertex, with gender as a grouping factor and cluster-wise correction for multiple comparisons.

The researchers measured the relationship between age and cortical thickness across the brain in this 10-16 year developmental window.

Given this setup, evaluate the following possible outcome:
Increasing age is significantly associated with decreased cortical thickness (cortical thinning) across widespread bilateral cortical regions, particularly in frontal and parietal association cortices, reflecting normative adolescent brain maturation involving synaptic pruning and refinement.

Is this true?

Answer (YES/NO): NO